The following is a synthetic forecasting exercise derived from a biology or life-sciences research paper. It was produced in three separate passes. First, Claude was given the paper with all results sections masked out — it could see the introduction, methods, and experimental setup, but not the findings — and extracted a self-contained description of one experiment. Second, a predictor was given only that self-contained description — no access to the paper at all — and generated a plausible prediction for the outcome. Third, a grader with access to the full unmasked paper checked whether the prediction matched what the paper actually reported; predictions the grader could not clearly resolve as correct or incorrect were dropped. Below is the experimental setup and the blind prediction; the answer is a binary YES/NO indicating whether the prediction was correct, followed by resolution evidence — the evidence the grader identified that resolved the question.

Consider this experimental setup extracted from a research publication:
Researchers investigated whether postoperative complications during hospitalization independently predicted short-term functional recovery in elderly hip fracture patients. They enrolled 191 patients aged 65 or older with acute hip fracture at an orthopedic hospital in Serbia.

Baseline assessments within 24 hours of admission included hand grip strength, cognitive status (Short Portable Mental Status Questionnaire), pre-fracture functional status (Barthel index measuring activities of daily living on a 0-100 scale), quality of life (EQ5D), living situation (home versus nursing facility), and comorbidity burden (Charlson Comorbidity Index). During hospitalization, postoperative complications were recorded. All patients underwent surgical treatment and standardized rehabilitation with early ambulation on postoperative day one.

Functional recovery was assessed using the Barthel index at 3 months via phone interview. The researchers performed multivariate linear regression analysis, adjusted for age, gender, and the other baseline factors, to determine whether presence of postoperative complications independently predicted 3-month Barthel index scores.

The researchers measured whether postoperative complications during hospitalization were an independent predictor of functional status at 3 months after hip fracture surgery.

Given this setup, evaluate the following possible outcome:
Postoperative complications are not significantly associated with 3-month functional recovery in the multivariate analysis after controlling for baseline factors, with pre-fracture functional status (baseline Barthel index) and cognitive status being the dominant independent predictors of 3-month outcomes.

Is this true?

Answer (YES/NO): NO